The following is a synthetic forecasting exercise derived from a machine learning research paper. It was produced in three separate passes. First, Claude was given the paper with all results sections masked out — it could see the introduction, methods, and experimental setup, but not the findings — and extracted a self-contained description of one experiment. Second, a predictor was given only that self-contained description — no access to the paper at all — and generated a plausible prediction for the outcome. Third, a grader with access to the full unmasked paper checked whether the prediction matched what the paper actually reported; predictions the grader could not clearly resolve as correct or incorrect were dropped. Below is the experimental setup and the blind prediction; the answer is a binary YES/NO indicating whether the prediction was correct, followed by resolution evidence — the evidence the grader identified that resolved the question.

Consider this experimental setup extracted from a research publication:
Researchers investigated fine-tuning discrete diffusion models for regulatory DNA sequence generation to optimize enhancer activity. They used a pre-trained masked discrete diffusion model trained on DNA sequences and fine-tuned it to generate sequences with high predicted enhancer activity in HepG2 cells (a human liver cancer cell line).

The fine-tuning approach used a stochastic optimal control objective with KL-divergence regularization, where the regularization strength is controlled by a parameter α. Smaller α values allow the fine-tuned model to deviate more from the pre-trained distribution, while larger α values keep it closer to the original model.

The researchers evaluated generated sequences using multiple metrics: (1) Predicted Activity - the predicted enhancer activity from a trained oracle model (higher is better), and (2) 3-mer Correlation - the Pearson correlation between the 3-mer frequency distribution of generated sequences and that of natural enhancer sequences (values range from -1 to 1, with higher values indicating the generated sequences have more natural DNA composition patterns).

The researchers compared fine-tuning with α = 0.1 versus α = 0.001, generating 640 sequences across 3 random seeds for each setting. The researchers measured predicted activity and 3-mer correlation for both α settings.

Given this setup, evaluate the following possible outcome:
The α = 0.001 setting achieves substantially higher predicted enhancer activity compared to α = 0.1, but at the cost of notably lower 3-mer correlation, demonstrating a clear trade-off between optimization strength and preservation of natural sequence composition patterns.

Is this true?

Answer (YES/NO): YES